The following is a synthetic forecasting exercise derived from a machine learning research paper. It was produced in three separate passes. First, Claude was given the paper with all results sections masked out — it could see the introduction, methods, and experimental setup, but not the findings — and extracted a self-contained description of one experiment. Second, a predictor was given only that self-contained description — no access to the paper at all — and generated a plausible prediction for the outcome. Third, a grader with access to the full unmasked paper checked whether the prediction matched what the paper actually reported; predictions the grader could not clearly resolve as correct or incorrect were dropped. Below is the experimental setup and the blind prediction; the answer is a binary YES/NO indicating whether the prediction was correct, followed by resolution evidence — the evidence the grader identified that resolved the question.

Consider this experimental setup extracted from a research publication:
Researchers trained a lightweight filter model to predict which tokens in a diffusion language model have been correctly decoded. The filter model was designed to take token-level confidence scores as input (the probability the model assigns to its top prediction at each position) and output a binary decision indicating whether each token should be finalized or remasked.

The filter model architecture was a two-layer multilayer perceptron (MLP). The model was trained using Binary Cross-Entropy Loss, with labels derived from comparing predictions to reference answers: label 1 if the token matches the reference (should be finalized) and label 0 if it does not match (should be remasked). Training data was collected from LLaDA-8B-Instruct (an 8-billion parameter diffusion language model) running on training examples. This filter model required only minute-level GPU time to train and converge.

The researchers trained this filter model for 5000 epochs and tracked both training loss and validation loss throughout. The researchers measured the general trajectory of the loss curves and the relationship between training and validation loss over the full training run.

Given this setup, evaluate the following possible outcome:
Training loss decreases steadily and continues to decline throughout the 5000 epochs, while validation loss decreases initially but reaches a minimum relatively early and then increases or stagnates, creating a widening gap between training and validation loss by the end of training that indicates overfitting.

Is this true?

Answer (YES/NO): NO